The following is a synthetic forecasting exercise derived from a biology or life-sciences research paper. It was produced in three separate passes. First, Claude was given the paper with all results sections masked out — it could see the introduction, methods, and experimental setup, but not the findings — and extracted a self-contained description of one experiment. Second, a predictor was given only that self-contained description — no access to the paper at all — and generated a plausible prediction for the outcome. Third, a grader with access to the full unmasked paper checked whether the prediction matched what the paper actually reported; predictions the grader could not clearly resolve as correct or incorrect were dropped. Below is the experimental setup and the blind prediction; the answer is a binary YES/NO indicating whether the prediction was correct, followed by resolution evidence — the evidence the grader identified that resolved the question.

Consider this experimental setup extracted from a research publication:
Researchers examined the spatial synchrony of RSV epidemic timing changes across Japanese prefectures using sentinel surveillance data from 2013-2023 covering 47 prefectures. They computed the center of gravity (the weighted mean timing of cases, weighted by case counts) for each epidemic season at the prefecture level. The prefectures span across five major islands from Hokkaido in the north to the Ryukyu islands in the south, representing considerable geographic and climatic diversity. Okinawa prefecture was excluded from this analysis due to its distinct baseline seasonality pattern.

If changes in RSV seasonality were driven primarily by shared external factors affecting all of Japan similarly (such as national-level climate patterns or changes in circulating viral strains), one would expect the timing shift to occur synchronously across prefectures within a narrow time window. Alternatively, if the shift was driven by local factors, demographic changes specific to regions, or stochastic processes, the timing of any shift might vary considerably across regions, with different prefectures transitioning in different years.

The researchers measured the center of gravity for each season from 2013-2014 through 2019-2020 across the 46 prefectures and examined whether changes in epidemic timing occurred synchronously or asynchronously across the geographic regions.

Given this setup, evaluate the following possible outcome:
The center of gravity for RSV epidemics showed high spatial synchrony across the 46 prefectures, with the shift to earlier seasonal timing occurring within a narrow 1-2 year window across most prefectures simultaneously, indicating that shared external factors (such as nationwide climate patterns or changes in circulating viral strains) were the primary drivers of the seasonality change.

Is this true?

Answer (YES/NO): NO